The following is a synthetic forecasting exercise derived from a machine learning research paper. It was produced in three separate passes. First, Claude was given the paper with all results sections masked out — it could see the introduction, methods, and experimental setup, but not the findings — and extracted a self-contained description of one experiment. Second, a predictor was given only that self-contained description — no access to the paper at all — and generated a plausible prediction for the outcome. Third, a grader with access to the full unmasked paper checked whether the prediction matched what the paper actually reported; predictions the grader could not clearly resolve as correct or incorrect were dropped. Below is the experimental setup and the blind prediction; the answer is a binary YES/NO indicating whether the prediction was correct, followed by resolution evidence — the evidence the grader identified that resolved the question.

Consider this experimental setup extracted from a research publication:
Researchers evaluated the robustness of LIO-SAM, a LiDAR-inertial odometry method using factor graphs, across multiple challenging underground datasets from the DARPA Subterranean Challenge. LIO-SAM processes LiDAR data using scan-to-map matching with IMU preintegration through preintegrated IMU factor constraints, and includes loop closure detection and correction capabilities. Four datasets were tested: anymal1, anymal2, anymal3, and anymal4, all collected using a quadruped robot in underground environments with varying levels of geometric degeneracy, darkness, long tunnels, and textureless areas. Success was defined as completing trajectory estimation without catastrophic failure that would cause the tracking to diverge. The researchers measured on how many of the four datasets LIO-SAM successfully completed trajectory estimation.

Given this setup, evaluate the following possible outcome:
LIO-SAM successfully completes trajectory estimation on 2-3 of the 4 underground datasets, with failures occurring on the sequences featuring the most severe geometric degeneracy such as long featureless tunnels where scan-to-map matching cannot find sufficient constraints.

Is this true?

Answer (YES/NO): YES